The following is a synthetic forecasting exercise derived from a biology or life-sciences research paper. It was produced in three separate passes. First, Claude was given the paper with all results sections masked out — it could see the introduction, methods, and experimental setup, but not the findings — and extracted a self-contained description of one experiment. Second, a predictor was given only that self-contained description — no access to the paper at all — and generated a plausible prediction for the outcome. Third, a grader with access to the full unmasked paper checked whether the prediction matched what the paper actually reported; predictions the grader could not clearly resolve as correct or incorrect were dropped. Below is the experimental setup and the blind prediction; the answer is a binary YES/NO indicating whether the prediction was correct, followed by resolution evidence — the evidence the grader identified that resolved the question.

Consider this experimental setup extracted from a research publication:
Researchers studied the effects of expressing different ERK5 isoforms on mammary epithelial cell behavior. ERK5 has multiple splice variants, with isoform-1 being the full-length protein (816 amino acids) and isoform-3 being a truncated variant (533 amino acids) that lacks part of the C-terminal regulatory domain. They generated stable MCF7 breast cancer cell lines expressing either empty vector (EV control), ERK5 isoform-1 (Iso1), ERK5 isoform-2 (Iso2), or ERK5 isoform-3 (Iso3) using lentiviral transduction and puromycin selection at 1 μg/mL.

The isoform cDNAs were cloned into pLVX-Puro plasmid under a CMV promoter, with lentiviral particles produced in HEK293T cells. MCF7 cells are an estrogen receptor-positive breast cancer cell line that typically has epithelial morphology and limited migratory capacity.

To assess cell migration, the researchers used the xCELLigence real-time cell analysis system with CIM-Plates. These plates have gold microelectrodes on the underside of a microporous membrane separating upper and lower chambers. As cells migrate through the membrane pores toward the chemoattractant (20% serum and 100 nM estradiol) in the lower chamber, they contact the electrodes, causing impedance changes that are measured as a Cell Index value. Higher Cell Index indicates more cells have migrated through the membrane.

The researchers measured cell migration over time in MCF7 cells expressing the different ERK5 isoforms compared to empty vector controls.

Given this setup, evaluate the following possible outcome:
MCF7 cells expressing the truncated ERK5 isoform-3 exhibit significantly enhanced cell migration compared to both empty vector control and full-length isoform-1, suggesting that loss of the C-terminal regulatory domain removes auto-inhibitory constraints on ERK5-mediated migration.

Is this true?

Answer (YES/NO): YES